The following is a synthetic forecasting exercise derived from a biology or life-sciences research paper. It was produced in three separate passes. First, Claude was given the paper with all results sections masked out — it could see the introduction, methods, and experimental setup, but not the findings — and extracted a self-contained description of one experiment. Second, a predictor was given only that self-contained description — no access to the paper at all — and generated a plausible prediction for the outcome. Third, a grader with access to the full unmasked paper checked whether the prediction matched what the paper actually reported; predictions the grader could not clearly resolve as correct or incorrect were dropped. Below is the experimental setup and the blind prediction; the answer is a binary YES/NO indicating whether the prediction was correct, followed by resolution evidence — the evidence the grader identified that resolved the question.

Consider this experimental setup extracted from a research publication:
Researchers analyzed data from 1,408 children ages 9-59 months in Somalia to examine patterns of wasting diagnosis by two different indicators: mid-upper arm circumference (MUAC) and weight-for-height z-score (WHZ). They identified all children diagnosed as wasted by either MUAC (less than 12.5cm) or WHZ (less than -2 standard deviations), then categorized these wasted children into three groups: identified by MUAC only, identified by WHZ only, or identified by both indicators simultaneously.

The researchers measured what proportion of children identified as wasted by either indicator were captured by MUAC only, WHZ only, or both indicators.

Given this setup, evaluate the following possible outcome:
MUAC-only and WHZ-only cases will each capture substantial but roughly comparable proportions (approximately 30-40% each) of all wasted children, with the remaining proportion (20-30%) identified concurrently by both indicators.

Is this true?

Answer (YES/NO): NO